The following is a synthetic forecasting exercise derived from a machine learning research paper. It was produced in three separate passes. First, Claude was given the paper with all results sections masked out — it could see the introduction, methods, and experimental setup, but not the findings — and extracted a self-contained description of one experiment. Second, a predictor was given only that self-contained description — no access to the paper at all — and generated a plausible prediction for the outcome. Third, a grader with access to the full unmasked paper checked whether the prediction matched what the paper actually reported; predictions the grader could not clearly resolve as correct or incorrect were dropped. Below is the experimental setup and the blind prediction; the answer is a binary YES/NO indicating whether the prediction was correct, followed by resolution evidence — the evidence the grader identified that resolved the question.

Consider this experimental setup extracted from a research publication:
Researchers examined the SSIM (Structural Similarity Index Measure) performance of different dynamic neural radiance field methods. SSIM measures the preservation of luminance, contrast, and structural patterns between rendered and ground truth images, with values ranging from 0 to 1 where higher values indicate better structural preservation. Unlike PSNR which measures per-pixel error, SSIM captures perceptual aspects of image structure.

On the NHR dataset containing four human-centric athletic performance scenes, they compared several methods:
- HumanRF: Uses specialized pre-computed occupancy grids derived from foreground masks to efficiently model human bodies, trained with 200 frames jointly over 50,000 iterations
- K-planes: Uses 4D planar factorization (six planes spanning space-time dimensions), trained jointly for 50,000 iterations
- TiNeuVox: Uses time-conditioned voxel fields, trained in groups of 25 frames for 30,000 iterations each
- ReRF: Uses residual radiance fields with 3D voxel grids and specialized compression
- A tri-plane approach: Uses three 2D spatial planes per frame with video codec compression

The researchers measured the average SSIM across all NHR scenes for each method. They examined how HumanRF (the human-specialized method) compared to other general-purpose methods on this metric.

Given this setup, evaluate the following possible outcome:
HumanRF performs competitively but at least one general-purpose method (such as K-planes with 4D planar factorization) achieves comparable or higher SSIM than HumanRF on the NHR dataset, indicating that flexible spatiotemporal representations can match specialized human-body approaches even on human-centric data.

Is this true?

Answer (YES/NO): YES